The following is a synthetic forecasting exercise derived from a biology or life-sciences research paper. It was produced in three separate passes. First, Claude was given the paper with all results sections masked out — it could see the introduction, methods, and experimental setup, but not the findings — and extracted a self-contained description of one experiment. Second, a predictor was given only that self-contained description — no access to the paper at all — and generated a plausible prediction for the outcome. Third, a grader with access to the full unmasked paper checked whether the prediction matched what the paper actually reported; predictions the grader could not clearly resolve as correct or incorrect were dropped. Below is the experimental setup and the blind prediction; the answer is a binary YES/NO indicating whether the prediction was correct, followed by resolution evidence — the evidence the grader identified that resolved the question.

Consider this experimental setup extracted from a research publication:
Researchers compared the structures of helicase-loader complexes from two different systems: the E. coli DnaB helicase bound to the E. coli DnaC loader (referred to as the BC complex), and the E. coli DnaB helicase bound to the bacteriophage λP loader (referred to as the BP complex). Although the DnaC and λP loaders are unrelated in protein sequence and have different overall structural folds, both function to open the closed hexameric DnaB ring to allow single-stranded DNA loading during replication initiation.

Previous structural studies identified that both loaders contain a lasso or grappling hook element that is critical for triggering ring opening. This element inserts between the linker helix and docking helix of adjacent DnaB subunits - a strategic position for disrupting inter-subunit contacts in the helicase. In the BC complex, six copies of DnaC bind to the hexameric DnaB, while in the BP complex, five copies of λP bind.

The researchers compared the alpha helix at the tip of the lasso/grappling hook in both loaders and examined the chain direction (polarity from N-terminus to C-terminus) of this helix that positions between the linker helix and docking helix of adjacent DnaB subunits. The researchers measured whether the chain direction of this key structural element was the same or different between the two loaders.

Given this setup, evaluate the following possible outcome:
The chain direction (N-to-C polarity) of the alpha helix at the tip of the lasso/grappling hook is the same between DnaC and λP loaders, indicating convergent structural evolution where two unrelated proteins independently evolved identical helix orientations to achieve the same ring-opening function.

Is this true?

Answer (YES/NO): NO